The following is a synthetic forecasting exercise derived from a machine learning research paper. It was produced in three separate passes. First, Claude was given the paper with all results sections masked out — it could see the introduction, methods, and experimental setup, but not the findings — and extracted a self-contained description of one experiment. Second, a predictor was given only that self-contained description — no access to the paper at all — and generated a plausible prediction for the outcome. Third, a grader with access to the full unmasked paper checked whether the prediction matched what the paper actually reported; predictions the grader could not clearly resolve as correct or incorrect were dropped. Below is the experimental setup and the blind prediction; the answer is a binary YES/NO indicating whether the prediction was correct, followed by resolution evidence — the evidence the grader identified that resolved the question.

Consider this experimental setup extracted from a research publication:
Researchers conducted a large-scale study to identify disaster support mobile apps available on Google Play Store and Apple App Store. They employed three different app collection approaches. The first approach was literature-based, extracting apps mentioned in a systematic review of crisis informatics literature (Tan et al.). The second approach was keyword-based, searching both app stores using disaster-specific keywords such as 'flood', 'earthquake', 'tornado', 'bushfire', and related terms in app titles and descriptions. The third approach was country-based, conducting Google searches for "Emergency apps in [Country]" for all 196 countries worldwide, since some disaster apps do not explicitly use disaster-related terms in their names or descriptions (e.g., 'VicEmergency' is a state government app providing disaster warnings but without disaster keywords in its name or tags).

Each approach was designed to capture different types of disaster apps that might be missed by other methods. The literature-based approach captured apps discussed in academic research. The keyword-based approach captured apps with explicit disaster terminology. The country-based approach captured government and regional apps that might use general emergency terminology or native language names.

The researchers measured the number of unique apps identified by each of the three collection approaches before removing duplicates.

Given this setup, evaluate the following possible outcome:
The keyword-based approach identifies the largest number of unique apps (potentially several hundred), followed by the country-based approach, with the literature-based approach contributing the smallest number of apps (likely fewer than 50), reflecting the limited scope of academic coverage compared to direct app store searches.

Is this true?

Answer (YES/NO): NO